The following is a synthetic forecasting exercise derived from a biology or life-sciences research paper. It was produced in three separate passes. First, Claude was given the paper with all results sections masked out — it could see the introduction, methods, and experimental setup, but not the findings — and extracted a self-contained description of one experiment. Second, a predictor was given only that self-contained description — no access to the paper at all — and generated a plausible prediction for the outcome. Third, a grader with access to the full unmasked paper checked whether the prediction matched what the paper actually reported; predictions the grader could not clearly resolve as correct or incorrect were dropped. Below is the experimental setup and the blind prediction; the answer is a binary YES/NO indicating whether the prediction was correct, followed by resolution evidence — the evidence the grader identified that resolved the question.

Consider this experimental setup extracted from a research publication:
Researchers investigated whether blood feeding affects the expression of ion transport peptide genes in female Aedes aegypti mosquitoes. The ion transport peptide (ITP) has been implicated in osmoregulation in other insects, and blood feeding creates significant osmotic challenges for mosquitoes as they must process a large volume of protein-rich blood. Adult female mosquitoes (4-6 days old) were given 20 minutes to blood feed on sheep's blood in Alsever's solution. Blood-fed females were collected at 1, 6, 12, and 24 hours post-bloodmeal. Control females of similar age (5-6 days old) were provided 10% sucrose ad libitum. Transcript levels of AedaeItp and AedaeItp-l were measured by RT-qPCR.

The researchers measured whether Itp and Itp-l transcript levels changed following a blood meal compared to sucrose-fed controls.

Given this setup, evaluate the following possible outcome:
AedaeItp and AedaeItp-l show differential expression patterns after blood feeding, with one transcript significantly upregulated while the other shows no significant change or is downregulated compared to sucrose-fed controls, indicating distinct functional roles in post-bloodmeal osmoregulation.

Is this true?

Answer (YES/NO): NO